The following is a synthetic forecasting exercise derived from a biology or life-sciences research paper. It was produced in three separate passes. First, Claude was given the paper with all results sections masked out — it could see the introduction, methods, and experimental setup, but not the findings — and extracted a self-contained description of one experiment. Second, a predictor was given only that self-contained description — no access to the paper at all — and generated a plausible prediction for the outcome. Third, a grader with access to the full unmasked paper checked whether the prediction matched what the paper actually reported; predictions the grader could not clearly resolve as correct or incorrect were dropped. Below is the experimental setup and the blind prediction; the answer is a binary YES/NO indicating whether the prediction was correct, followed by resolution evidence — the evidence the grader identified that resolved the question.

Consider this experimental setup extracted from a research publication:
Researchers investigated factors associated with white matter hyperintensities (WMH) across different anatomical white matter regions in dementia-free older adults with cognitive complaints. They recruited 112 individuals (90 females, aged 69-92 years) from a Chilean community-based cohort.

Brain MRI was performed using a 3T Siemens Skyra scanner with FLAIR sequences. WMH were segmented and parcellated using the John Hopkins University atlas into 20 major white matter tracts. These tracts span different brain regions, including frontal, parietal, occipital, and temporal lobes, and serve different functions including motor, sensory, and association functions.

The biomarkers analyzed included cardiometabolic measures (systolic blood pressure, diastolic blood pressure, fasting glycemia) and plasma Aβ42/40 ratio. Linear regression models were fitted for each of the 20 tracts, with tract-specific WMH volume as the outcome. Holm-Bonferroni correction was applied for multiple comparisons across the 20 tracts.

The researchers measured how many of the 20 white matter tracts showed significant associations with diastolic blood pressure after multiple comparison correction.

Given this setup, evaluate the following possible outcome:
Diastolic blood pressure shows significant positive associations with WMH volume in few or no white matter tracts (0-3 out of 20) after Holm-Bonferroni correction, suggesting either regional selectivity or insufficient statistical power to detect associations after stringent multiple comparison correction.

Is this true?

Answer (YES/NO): NO